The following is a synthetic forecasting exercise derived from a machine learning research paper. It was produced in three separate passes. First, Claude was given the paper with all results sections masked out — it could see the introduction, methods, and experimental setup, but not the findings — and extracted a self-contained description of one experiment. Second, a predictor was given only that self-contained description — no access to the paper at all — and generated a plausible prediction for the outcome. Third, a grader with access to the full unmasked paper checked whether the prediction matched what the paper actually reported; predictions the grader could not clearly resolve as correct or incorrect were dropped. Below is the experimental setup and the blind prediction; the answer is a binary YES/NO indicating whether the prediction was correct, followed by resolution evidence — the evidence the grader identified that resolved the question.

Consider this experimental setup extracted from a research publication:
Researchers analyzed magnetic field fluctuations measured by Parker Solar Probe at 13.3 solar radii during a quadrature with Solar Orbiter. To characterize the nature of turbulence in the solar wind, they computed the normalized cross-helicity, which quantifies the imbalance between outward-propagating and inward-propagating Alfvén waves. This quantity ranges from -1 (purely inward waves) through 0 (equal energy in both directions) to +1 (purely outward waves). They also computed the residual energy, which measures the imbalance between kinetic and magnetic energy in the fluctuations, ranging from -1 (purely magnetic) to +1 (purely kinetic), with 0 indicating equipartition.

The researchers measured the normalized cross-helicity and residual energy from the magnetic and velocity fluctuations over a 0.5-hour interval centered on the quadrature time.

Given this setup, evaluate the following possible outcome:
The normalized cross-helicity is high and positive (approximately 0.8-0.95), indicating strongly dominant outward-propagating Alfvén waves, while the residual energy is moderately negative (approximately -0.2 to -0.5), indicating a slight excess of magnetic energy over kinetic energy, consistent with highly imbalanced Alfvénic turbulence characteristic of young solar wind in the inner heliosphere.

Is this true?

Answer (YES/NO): NO